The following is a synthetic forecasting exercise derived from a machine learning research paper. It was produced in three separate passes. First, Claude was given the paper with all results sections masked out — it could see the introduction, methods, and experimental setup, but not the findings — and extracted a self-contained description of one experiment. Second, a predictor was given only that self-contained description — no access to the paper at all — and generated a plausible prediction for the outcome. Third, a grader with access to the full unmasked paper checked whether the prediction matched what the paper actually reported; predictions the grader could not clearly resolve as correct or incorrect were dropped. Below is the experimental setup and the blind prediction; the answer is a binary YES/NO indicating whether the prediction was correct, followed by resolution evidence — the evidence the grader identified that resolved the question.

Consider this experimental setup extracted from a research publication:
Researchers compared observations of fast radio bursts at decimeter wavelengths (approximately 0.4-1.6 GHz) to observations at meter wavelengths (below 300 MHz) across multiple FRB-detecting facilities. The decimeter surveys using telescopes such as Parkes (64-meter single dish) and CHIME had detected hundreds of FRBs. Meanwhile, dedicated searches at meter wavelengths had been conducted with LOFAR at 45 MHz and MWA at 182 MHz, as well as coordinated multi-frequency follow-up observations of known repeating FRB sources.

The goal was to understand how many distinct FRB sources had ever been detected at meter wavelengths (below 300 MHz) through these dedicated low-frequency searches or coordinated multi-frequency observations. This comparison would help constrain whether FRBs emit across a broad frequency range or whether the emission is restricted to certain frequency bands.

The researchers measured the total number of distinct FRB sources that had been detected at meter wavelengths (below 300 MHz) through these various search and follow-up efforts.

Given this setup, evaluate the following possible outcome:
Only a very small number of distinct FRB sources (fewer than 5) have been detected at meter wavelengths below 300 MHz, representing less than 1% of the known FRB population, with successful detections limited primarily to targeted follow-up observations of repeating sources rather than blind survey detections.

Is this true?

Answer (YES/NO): NO